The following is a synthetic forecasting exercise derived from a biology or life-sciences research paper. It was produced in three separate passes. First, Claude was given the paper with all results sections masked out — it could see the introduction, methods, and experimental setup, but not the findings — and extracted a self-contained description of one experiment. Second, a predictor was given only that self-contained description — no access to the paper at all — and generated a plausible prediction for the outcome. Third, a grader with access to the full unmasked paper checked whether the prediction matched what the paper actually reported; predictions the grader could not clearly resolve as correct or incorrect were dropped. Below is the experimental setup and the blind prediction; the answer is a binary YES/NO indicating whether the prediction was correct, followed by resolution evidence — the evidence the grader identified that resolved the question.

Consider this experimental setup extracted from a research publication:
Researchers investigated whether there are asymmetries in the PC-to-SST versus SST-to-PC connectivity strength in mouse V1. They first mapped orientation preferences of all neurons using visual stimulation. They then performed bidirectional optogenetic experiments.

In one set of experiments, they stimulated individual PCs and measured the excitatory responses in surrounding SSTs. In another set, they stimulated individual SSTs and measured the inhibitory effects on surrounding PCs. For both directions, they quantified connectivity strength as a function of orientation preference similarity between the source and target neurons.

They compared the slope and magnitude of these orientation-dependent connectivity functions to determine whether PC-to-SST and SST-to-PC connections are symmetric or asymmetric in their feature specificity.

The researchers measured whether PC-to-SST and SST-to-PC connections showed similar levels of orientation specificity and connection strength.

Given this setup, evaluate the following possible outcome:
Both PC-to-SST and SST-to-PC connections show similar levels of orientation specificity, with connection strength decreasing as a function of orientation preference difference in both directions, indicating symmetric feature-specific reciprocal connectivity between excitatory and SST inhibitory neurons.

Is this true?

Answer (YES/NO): YES